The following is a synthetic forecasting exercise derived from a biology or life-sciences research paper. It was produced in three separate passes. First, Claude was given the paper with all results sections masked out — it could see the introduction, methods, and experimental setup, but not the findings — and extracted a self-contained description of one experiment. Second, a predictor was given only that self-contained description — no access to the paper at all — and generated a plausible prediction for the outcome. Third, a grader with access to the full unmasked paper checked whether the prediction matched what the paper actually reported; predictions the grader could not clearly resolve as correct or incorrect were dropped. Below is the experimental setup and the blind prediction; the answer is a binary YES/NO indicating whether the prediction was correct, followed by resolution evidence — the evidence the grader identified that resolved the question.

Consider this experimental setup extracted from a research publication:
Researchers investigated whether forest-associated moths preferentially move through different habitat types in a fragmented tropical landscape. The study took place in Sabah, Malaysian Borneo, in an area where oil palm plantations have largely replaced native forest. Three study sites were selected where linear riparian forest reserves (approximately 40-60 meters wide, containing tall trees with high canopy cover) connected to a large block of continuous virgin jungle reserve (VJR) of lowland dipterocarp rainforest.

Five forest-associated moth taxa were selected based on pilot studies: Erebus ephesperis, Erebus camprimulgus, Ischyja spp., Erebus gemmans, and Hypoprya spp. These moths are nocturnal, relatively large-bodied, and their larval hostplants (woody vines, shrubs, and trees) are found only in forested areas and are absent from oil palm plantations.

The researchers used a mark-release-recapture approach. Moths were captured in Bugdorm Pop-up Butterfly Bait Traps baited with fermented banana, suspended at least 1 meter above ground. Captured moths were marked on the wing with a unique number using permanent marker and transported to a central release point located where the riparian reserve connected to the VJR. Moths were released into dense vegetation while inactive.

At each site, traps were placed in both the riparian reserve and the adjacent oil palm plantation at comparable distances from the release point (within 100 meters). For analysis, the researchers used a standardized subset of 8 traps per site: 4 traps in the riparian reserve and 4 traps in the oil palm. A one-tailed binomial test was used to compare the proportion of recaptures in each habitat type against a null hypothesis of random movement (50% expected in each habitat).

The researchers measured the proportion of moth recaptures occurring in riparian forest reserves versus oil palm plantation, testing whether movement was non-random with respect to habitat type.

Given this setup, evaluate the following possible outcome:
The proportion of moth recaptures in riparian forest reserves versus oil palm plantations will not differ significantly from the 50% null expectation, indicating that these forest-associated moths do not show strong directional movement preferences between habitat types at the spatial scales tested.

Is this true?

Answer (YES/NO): NO